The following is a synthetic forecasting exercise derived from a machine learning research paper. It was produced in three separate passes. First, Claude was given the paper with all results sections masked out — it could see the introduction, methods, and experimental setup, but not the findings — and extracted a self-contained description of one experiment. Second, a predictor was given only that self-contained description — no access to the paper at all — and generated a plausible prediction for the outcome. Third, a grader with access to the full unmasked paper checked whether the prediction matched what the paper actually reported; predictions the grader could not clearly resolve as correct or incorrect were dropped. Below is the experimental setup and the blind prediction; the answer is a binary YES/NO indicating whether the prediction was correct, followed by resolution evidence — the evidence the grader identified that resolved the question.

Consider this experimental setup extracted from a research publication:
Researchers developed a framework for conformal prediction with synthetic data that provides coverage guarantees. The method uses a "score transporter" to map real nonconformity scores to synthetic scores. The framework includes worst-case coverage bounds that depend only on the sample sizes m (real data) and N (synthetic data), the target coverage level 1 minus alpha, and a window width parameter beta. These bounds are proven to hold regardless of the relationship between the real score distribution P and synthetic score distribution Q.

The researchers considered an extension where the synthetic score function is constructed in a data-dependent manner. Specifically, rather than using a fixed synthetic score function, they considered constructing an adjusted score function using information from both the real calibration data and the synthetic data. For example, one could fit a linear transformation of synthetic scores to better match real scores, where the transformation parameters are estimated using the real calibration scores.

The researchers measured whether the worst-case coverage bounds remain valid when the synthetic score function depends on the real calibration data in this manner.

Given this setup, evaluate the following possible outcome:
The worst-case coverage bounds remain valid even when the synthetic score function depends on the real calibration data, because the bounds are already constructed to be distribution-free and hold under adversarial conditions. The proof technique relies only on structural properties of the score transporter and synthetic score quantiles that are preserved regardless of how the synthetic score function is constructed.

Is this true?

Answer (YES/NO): YES